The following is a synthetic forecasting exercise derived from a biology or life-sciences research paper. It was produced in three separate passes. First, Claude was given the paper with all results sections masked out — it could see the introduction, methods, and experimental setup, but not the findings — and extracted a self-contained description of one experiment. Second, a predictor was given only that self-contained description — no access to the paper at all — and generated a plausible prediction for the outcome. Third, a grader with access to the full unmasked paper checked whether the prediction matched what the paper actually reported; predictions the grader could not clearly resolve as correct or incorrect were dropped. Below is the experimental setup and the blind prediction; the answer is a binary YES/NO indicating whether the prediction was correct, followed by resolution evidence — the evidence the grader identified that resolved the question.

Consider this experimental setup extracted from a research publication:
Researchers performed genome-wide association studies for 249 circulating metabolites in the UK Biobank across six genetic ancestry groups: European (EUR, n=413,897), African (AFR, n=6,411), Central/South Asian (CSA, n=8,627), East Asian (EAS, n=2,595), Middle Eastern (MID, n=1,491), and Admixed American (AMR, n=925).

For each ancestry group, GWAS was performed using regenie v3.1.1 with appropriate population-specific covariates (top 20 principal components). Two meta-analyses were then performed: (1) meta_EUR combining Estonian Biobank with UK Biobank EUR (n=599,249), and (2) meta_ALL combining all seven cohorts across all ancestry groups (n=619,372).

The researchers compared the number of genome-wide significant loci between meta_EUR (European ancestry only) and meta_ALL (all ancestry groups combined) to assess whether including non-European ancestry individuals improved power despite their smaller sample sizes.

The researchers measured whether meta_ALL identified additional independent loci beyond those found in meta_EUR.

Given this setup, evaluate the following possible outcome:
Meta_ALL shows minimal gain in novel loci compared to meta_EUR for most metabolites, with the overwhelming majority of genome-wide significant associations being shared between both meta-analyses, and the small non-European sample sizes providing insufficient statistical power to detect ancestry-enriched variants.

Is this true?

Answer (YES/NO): YES